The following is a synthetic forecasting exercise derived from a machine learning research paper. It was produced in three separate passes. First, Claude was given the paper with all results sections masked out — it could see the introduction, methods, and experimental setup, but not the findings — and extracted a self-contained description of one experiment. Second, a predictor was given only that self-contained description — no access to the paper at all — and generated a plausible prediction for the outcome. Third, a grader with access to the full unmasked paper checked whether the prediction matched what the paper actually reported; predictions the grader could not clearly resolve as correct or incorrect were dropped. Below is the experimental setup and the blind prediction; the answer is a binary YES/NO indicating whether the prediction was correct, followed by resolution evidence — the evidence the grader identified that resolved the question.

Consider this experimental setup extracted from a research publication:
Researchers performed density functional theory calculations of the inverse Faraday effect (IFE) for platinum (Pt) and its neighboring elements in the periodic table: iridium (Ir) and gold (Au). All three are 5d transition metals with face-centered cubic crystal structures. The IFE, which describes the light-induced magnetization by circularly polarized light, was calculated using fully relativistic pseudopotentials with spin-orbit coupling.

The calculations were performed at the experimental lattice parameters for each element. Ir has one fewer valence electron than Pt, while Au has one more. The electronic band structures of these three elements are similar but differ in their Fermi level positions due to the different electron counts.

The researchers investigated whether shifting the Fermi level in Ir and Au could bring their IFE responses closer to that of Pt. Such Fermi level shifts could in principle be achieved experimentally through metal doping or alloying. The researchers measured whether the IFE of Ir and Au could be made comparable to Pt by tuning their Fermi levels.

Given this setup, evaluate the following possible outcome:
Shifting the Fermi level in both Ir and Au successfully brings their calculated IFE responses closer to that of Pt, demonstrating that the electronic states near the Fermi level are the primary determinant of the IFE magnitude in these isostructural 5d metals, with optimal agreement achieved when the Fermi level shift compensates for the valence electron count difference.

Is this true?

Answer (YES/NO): YES